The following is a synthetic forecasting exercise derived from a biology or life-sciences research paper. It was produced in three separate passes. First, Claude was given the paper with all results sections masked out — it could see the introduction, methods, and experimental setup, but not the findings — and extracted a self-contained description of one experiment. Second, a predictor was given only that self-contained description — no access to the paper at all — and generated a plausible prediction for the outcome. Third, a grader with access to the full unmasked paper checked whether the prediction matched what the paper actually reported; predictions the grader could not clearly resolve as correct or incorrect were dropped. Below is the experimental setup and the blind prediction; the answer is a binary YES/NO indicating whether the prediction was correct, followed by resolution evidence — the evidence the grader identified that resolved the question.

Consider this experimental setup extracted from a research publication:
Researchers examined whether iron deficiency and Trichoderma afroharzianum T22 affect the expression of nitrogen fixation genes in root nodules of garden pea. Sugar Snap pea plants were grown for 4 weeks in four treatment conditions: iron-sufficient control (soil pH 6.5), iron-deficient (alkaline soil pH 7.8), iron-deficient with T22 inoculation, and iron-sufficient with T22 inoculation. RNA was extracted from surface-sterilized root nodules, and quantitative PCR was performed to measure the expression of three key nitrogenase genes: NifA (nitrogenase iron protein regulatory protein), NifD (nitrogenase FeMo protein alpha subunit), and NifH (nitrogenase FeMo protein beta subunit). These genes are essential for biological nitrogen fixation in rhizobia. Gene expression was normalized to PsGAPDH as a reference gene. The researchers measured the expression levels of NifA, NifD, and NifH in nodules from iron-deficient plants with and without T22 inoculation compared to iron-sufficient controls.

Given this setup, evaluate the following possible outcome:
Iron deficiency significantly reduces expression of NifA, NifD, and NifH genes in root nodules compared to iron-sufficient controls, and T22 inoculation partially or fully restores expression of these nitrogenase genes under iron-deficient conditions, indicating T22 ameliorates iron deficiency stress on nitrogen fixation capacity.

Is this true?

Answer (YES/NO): NO